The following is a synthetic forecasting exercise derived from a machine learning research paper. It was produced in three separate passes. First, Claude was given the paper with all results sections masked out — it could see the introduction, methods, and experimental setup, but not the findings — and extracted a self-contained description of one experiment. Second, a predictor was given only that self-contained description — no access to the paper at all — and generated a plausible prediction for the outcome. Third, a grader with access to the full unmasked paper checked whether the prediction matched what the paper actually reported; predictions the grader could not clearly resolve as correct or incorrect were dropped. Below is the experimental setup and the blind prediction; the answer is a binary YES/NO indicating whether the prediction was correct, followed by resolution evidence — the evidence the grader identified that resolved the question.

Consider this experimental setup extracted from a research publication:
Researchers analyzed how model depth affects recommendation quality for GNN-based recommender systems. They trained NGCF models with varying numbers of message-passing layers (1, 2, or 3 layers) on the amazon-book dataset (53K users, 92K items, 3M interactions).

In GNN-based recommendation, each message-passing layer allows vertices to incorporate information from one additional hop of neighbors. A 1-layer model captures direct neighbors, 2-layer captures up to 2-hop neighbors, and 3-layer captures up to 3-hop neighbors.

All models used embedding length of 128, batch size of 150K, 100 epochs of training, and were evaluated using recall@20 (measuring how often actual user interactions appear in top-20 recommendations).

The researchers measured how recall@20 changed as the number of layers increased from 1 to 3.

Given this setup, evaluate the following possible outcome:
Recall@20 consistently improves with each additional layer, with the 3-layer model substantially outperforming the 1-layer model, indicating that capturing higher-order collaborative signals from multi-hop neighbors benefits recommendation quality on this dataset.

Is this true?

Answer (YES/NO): YES